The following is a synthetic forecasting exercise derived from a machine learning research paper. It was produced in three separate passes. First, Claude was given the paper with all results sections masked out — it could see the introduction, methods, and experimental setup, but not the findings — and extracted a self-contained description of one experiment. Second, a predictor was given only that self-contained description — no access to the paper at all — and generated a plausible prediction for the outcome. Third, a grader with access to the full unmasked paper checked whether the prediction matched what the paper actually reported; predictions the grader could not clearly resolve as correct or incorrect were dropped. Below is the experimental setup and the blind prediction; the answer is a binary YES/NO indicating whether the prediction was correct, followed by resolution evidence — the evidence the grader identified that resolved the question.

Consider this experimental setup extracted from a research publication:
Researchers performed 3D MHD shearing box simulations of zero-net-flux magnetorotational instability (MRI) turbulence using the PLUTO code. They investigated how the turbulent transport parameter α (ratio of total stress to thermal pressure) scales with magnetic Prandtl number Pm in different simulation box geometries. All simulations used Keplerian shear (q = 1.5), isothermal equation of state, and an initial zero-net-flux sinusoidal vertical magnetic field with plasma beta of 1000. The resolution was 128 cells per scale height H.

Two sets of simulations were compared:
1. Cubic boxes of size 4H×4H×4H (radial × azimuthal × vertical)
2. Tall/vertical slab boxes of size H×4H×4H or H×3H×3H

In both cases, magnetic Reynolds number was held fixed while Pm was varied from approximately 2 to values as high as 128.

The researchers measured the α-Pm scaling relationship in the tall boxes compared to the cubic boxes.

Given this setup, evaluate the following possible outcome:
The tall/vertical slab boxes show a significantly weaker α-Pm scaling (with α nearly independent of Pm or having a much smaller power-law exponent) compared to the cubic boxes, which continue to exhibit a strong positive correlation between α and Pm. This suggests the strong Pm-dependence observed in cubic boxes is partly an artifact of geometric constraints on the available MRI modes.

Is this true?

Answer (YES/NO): YES